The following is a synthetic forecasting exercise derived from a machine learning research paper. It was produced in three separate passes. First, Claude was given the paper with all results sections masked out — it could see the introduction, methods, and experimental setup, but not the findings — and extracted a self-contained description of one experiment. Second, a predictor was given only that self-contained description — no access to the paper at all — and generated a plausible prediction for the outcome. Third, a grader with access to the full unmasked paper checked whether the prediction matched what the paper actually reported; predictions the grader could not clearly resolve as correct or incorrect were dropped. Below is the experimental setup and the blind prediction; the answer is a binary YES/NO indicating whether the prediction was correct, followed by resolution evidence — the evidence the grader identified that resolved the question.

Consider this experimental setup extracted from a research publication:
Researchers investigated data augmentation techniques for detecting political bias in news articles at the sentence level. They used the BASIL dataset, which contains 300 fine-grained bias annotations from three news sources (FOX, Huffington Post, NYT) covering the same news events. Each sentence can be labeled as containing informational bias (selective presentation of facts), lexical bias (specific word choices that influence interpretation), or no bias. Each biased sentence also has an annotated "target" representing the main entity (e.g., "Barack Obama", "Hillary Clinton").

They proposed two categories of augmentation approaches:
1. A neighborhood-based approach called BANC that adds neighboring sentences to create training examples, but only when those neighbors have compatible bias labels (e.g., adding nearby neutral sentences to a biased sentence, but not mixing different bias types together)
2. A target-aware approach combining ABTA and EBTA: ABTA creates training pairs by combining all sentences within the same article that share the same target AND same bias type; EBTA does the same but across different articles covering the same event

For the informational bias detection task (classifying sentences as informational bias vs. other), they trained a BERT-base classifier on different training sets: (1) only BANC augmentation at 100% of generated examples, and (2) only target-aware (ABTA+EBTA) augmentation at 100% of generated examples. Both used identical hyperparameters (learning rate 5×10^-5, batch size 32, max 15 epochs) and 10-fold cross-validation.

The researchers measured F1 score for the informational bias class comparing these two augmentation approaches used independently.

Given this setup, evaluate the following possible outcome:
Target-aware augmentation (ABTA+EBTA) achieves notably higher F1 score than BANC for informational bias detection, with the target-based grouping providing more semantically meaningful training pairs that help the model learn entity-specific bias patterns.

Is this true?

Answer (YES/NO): YES